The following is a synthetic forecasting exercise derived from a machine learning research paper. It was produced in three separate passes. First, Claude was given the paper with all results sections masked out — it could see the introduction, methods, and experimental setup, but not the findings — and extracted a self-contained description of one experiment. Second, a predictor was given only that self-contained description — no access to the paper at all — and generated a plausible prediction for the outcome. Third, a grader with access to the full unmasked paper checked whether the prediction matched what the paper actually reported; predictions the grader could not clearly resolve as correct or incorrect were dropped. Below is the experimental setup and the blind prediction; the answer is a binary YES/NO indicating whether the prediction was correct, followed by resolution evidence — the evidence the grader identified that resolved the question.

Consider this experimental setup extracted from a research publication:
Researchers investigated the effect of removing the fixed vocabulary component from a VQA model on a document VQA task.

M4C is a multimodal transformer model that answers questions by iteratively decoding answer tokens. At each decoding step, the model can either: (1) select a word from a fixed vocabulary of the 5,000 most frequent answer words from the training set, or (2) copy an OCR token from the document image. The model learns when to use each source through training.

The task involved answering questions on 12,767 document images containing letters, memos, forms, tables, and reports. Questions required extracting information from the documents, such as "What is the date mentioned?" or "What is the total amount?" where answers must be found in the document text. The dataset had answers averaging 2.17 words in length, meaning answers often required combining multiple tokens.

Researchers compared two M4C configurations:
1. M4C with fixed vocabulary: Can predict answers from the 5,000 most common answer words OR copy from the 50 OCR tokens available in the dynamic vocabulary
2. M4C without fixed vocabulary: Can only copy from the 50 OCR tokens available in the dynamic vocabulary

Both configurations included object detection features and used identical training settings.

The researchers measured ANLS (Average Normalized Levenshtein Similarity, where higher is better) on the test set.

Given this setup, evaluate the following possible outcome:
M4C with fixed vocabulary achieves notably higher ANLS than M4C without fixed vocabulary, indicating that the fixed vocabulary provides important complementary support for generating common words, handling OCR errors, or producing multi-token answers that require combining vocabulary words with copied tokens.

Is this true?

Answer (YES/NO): YES